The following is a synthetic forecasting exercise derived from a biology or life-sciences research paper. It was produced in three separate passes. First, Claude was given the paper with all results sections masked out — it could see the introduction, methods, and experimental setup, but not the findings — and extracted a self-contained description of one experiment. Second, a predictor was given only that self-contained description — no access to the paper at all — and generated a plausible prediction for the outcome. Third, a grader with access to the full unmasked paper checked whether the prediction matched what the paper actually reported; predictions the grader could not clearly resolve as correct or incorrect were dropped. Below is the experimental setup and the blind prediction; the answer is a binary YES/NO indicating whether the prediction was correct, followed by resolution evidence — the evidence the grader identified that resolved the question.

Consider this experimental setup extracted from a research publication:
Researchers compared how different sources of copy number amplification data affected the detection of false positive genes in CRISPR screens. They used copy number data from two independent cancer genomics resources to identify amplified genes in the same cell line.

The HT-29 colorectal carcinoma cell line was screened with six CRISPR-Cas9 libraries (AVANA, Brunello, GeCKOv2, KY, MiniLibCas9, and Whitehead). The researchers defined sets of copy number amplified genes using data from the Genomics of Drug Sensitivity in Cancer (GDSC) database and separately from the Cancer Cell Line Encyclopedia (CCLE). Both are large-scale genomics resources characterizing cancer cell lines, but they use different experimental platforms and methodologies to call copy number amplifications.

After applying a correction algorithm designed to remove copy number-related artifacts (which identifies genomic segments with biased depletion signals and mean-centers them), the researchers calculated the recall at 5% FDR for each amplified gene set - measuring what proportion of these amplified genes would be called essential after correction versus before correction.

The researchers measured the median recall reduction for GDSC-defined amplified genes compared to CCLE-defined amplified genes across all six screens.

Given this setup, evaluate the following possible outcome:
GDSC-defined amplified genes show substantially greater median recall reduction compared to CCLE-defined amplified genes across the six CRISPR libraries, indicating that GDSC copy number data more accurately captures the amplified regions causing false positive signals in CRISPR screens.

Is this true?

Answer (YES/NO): NO